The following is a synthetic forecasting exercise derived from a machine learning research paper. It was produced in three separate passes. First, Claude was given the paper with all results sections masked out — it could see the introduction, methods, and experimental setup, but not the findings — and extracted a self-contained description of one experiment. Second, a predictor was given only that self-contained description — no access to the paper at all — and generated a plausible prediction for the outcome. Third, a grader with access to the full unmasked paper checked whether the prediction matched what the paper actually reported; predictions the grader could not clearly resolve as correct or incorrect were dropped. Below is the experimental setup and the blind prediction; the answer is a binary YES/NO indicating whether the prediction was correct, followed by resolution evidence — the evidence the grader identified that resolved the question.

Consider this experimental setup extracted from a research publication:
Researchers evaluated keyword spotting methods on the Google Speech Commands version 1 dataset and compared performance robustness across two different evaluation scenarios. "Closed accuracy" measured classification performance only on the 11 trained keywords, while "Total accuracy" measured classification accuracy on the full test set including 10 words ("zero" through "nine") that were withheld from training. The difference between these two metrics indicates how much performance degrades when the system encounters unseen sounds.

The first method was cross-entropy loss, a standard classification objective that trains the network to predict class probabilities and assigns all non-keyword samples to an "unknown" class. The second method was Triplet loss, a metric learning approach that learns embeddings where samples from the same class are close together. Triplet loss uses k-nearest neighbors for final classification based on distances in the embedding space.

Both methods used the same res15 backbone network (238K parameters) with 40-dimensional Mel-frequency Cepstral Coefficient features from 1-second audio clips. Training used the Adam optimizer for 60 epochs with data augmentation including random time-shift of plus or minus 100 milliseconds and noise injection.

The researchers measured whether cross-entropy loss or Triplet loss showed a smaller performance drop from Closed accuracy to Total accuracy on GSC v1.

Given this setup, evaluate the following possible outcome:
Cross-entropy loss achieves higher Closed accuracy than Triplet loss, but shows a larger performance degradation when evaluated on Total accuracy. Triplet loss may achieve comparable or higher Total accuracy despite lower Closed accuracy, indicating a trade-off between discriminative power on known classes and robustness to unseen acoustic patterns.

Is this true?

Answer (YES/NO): NO